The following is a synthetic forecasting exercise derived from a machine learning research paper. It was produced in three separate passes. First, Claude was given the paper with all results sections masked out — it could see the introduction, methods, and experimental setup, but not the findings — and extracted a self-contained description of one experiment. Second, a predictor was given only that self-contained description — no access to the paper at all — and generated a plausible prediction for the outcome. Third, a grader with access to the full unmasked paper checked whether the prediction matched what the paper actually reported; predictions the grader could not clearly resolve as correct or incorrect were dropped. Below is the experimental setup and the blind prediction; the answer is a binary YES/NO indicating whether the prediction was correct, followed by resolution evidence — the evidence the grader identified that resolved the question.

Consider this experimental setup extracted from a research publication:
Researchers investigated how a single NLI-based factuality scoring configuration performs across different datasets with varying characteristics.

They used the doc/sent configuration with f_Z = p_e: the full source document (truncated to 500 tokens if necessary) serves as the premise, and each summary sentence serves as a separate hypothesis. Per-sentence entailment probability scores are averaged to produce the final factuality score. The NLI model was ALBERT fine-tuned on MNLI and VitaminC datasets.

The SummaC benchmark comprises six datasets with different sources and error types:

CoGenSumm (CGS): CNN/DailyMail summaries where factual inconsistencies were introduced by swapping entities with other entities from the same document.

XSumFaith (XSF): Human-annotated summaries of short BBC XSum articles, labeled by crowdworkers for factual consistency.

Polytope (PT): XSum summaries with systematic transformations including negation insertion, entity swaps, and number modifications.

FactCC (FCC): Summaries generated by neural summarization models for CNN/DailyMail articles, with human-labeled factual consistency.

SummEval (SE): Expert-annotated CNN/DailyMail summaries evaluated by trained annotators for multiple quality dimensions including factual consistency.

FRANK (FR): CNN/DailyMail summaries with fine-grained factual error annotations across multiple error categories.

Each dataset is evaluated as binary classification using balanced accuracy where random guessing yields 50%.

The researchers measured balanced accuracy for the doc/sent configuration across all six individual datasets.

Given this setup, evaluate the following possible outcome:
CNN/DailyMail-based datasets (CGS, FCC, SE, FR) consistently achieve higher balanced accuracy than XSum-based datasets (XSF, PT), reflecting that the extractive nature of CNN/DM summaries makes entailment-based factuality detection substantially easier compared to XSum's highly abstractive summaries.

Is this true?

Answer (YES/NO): YES